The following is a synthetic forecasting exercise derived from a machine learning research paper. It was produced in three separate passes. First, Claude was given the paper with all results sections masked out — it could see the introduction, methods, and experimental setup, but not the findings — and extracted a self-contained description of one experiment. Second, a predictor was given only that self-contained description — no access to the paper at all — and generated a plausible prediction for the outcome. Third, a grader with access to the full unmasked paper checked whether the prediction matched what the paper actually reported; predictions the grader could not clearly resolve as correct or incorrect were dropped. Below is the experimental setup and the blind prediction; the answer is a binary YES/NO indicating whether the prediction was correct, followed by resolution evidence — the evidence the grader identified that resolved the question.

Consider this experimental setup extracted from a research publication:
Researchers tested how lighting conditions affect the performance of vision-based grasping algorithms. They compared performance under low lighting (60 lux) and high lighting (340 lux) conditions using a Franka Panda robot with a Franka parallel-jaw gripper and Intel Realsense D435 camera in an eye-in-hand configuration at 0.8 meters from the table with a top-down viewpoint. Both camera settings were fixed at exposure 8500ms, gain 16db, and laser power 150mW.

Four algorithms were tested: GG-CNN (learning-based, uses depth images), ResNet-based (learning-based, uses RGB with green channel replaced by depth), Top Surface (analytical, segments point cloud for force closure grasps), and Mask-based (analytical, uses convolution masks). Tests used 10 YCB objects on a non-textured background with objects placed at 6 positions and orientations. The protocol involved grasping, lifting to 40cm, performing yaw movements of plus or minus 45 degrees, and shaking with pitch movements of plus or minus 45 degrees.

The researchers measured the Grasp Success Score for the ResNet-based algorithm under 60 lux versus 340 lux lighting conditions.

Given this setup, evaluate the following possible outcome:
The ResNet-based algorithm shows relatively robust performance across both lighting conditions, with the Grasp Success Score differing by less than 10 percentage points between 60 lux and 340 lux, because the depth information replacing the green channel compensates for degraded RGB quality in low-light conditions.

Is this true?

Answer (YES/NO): NO